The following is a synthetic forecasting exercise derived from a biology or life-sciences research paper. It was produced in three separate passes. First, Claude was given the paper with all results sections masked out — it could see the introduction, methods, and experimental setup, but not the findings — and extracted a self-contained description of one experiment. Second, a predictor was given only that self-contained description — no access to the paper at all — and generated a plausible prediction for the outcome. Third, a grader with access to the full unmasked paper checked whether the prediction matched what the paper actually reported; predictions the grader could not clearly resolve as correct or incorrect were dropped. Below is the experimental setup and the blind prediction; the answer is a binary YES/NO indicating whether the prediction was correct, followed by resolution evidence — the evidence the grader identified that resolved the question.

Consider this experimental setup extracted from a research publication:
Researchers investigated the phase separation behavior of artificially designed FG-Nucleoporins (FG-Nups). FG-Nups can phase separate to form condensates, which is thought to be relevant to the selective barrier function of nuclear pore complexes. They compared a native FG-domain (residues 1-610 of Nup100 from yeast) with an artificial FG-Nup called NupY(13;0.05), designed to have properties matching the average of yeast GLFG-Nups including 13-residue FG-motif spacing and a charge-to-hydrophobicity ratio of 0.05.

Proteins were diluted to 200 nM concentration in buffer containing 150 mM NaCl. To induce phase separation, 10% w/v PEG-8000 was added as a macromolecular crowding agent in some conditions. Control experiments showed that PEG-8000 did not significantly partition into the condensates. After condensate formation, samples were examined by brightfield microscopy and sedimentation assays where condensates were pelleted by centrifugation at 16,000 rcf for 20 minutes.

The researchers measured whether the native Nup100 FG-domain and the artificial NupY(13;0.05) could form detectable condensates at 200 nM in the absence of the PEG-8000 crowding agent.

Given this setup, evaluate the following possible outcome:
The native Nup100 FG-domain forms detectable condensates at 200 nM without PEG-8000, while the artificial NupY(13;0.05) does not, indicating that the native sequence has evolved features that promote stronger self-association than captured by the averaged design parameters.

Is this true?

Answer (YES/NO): YES